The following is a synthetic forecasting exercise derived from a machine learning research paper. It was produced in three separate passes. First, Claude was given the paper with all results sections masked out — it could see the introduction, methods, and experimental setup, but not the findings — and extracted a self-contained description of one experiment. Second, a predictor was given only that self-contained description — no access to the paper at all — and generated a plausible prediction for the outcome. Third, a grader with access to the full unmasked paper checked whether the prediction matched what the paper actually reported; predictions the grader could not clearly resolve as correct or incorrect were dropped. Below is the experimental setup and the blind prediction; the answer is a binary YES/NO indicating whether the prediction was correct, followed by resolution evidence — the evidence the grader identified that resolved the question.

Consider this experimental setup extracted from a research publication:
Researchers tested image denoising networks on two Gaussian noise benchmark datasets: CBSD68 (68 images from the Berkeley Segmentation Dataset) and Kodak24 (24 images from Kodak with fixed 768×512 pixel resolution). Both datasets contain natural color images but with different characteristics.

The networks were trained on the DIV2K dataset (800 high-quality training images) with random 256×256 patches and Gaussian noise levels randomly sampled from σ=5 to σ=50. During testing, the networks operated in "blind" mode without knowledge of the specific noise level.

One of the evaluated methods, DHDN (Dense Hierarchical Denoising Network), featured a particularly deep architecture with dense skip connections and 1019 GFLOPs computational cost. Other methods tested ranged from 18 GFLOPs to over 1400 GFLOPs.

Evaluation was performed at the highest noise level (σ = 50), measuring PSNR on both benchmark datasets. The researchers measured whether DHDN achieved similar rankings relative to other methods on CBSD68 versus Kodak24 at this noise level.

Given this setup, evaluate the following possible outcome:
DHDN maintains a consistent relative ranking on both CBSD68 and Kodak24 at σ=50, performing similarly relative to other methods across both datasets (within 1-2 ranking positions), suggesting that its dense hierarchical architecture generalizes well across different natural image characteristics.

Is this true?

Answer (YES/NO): NO